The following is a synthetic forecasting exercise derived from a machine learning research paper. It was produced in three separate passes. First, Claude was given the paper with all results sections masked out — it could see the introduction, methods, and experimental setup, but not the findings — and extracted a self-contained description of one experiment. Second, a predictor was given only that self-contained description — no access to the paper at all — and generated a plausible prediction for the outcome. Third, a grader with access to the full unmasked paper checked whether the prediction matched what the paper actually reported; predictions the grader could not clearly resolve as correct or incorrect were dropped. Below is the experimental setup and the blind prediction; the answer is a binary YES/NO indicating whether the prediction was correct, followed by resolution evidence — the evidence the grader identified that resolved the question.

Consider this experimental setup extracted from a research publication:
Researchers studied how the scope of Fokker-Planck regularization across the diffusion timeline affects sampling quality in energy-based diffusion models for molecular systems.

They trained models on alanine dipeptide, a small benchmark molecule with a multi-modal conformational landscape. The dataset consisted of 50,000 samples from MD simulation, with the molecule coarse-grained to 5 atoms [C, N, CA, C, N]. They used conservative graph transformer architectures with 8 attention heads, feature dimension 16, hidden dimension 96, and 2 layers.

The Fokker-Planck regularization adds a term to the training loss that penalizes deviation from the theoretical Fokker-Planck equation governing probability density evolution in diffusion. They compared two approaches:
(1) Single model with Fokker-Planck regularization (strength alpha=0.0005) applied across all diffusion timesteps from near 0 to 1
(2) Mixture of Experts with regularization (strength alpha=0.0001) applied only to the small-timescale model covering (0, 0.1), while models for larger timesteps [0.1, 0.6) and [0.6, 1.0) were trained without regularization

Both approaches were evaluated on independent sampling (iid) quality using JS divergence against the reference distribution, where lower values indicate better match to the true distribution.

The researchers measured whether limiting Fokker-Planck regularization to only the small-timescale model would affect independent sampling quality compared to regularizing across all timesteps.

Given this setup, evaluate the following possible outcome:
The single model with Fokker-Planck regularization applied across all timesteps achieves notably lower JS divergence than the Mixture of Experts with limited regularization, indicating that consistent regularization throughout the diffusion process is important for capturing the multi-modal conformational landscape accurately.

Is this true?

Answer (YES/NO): NO